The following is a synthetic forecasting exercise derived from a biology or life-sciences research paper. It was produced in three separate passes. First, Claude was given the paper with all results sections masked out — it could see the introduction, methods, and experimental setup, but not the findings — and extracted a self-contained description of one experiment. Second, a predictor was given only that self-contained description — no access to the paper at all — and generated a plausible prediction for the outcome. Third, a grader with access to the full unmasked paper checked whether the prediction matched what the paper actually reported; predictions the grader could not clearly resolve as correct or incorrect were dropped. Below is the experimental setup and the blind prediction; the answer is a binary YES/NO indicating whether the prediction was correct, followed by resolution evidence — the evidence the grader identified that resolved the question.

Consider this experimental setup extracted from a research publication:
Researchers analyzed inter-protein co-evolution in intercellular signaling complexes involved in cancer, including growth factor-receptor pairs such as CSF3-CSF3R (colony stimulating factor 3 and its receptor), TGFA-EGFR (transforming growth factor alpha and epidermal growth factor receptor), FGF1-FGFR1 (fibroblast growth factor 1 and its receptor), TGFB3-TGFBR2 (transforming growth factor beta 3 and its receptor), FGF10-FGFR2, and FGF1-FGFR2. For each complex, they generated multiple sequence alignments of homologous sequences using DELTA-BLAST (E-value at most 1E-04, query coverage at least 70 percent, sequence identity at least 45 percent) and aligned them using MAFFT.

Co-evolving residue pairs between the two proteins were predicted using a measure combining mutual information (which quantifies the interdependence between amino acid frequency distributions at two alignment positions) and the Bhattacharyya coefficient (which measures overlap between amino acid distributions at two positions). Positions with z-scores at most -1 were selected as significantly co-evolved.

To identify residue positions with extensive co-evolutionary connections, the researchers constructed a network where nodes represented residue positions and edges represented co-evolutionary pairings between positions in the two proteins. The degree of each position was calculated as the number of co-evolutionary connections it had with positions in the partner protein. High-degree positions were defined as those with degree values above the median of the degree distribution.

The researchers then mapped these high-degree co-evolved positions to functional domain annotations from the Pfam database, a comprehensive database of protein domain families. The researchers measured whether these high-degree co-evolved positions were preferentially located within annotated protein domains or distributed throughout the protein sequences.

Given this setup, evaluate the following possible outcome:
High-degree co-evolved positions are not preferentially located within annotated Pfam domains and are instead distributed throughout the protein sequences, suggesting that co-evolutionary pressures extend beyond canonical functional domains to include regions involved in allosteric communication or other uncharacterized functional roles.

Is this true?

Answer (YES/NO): NO